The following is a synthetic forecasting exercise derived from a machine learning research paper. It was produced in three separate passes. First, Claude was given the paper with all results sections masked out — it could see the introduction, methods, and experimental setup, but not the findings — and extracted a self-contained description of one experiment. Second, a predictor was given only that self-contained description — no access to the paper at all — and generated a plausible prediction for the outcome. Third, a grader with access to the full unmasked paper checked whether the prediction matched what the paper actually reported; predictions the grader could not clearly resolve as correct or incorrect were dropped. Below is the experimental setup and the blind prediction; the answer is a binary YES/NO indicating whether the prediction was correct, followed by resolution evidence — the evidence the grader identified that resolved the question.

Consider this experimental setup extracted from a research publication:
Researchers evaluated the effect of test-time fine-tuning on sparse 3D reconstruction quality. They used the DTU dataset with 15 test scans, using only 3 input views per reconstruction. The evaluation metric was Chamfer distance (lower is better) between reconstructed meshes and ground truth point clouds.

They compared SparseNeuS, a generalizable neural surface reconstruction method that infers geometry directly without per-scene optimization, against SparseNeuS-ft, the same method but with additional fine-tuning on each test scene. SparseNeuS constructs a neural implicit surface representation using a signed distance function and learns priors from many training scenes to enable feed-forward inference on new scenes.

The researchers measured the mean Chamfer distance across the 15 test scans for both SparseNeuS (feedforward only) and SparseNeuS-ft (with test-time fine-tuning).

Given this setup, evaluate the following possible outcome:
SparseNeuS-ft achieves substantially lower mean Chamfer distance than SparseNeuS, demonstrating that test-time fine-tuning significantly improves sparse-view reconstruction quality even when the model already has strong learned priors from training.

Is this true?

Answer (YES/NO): YES